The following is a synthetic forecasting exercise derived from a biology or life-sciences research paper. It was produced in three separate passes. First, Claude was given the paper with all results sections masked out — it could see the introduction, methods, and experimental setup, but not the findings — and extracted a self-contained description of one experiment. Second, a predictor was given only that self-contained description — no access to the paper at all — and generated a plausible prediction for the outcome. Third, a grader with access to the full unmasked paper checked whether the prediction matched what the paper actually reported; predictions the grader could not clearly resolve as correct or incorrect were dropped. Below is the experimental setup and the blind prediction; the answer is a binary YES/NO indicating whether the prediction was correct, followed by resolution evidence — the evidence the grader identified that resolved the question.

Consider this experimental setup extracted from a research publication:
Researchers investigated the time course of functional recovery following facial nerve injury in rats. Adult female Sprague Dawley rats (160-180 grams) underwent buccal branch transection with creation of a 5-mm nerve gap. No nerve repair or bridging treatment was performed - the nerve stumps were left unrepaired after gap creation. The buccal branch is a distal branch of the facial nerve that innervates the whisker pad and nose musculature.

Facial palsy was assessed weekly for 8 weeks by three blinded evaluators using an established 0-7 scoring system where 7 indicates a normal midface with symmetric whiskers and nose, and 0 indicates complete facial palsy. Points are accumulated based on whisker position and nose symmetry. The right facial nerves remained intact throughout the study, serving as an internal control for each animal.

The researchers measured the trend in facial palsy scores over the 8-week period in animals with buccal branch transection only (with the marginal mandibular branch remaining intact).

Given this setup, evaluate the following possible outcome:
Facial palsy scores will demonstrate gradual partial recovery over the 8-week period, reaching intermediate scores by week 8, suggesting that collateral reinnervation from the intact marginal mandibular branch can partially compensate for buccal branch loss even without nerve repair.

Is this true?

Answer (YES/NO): NO